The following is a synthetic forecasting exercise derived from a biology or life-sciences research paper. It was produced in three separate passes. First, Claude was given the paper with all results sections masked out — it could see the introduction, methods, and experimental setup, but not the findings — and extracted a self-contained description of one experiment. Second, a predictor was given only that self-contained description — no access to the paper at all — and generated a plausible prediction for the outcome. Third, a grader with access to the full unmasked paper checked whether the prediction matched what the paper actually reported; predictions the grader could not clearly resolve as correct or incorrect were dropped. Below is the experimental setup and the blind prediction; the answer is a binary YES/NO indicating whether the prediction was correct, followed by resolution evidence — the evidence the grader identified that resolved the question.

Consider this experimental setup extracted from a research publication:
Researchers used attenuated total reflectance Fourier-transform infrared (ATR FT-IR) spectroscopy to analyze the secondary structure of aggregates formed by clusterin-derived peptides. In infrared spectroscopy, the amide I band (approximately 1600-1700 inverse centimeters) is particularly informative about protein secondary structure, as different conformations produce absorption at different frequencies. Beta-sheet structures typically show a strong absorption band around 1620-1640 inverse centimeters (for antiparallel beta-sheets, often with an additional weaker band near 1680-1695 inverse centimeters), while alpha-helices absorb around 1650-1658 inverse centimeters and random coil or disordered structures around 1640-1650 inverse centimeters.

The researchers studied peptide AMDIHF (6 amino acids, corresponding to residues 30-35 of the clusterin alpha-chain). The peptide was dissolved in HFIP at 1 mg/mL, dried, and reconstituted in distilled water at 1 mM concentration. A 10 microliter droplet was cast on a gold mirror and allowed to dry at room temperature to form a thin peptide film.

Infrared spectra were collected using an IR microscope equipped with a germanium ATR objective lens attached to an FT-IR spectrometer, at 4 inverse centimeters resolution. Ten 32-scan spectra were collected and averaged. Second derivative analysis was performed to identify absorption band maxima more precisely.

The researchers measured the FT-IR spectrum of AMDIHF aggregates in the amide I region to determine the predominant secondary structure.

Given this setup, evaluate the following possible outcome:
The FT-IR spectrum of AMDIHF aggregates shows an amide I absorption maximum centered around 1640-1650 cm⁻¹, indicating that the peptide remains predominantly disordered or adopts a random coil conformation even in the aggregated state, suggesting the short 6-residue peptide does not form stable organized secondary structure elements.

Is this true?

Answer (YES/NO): NO